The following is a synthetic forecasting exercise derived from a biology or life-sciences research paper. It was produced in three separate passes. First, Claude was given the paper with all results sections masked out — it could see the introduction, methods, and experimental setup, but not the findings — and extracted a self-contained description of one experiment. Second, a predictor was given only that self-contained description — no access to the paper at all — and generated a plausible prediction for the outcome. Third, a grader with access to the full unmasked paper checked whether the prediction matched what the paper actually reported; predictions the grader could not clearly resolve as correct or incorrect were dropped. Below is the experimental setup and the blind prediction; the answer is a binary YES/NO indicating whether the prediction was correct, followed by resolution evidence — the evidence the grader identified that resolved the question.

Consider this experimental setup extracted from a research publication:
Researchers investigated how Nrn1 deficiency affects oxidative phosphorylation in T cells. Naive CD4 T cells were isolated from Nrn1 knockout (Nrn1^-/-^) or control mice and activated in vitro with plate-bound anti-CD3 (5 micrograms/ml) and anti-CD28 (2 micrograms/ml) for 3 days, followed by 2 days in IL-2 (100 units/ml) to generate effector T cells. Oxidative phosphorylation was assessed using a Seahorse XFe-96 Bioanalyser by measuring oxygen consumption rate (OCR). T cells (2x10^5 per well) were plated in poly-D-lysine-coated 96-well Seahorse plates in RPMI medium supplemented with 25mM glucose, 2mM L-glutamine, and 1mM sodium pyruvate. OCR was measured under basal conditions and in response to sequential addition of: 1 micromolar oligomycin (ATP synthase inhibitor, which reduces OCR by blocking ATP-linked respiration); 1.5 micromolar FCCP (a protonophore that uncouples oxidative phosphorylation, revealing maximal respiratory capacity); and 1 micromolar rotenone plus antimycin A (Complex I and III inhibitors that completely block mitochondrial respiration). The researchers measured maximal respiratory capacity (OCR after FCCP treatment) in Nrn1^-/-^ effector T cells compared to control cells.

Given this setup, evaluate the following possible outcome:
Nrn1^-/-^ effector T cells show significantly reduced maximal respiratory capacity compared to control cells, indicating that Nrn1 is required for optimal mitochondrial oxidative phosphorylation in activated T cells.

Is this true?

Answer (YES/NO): NO